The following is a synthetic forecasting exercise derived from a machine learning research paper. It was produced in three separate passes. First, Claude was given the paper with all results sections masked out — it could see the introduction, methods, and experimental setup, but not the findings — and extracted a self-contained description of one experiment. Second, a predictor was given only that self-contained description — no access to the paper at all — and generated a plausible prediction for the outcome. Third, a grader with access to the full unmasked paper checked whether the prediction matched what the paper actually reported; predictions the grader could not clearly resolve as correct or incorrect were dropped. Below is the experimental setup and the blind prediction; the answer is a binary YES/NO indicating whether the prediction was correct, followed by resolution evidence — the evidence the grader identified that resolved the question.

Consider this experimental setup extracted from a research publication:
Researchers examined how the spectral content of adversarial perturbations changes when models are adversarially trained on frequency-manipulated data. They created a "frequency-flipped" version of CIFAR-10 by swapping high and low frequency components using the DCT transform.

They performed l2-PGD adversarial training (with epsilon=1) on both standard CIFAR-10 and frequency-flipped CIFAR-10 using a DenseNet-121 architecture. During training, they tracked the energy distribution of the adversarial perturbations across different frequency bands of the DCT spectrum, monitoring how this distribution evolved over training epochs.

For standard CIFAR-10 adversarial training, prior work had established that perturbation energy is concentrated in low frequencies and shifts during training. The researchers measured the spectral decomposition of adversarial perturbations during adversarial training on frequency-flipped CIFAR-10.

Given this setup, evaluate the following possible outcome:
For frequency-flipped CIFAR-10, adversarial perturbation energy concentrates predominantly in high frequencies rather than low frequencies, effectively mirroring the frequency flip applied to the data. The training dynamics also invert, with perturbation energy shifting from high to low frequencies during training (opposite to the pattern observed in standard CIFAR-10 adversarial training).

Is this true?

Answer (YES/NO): NO